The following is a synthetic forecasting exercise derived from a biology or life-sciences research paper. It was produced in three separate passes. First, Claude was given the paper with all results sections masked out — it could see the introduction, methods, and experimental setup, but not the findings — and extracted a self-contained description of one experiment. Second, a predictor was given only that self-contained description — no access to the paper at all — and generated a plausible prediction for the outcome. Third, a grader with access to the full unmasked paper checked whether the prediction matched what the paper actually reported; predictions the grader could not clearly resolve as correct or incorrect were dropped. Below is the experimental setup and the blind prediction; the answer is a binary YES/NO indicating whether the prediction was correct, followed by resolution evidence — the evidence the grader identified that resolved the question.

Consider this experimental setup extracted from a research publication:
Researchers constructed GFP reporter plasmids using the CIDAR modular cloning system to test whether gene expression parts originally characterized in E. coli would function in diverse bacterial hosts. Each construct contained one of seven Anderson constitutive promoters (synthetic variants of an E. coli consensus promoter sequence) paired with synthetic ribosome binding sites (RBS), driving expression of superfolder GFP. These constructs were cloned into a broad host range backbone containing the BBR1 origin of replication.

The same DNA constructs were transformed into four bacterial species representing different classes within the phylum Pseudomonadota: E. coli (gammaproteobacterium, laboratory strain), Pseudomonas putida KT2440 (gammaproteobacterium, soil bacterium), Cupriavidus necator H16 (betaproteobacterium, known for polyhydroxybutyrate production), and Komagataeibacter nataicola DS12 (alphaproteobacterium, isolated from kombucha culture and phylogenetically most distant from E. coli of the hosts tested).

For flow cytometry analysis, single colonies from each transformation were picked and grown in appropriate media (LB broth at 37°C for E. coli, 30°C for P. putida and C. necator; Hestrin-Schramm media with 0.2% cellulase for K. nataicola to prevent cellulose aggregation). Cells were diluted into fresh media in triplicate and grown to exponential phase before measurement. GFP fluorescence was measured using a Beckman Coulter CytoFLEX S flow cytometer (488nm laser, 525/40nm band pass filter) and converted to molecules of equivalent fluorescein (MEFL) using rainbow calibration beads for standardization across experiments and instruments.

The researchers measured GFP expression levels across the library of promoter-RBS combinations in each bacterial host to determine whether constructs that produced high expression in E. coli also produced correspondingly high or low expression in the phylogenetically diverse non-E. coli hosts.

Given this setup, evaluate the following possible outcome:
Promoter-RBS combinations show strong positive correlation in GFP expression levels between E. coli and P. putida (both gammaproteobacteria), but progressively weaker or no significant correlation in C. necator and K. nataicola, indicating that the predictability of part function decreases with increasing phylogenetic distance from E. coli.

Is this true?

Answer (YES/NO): NO